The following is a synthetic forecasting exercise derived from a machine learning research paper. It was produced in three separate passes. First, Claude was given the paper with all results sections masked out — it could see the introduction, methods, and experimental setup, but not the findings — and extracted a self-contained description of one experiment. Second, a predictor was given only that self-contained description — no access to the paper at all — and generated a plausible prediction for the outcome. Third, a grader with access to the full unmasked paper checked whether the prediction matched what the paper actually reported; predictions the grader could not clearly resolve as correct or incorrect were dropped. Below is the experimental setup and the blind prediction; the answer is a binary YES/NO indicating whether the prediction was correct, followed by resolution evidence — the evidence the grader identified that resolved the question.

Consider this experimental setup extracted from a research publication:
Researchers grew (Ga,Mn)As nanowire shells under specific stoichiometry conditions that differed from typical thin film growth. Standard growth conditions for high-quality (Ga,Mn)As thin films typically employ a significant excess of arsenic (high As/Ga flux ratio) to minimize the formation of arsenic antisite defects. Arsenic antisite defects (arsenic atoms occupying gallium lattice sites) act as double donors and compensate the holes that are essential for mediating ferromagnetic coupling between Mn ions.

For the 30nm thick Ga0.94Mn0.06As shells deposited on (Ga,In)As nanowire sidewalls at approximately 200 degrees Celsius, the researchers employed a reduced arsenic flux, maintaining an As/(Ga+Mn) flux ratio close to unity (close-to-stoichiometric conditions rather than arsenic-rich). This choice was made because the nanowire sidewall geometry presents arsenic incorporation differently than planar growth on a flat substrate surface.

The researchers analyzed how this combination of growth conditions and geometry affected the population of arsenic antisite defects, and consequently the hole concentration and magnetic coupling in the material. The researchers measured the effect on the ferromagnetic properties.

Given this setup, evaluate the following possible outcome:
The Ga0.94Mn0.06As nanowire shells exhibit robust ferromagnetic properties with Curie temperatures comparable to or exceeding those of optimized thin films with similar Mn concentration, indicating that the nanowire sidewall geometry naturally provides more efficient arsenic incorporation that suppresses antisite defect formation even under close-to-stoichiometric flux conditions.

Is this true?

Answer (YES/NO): NO